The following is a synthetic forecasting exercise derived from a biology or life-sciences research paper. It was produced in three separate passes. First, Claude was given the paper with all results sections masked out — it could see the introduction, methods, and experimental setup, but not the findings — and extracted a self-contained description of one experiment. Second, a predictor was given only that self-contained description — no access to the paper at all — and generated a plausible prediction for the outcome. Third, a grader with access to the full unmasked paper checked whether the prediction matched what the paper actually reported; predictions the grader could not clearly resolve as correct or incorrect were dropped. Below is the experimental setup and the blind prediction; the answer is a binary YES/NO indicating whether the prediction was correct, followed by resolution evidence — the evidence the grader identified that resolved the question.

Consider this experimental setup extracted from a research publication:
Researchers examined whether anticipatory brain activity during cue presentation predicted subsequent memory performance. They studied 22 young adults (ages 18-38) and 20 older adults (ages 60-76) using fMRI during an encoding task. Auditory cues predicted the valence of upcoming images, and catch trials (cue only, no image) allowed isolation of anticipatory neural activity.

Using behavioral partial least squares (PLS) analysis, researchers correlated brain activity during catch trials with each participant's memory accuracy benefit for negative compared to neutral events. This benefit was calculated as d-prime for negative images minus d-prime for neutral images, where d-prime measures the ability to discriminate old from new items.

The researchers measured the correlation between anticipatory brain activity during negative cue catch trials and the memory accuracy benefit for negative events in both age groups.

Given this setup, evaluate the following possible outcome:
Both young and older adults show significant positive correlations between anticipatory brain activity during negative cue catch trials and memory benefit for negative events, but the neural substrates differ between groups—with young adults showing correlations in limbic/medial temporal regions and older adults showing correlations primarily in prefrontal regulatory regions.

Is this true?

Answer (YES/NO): NO